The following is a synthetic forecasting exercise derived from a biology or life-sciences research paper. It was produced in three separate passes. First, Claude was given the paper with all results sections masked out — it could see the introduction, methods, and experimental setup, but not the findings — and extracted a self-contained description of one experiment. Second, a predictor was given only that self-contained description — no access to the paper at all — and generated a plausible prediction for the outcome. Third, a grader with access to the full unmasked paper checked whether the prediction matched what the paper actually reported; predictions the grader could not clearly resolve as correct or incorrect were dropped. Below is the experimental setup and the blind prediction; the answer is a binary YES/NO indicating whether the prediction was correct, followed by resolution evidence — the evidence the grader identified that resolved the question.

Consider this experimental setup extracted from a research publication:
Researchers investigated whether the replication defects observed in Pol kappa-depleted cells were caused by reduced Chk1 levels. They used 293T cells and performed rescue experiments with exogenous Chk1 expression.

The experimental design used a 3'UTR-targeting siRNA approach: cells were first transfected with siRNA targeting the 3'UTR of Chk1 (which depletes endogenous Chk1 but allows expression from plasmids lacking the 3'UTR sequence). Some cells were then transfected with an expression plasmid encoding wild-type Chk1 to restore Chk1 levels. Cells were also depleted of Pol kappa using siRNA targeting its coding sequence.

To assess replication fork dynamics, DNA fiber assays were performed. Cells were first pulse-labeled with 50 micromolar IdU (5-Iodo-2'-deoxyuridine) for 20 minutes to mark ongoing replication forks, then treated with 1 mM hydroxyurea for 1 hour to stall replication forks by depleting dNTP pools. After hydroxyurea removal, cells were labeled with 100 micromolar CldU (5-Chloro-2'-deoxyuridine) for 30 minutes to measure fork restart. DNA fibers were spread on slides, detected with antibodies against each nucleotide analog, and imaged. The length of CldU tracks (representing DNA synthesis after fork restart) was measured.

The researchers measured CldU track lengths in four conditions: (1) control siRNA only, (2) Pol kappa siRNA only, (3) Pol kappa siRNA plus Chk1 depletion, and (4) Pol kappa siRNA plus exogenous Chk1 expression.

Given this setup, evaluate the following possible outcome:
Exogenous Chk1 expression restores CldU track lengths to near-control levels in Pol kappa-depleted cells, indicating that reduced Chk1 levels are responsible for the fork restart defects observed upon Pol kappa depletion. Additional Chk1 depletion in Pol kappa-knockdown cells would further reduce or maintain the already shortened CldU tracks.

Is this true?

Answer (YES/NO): YES